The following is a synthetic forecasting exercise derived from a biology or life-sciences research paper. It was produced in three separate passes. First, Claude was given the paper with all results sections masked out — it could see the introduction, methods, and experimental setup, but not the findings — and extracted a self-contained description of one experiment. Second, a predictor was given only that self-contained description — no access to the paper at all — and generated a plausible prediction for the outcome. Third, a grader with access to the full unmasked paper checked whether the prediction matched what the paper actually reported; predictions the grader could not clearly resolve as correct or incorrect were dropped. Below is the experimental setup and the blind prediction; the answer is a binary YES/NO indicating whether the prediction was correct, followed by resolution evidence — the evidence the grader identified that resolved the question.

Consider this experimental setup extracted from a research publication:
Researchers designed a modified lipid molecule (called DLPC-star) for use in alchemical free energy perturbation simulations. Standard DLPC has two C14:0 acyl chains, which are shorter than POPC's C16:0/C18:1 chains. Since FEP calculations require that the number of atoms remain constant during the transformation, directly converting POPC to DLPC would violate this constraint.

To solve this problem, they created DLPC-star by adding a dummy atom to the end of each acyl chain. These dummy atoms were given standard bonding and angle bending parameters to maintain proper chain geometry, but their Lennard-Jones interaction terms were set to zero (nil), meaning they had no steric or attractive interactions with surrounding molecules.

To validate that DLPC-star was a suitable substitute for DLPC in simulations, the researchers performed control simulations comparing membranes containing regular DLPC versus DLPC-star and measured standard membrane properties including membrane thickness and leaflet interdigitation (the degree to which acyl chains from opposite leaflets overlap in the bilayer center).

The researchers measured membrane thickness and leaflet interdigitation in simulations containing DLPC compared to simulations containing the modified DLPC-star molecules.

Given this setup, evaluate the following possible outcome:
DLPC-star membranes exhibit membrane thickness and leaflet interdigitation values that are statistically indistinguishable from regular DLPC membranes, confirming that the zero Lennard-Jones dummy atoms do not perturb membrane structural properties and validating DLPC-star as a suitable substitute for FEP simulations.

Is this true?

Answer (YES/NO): YES